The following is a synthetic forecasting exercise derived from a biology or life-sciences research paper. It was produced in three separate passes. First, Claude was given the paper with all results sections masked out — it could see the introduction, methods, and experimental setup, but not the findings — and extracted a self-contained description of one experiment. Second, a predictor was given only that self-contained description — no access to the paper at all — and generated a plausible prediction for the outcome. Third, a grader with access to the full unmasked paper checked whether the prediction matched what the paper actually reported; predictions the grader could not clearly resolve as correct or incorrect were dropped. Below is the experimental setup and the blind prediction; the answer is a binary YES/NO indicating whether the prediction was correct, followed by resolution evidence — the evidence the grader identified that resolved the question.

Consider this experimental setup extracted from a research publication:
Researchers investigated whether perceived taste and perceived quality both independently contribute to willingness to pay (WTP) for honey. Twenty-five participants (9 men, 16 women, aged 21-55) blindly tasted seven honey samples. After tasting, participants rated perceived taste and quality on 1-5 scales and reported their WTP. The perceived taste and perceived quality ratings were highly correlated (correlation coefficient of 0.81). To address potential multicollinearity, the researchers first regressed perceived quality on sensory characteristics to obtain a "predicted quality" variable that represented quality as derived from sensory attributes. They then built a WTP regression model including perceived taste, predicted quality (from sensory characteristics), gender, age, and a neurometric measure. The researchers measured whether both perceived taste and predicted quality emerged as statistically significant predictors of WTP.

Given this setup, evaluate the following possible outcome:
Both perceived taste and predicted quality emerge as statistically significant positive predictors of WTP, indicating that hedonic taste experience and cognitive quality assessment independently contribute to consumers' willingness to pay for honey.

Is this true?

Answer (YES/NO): YES